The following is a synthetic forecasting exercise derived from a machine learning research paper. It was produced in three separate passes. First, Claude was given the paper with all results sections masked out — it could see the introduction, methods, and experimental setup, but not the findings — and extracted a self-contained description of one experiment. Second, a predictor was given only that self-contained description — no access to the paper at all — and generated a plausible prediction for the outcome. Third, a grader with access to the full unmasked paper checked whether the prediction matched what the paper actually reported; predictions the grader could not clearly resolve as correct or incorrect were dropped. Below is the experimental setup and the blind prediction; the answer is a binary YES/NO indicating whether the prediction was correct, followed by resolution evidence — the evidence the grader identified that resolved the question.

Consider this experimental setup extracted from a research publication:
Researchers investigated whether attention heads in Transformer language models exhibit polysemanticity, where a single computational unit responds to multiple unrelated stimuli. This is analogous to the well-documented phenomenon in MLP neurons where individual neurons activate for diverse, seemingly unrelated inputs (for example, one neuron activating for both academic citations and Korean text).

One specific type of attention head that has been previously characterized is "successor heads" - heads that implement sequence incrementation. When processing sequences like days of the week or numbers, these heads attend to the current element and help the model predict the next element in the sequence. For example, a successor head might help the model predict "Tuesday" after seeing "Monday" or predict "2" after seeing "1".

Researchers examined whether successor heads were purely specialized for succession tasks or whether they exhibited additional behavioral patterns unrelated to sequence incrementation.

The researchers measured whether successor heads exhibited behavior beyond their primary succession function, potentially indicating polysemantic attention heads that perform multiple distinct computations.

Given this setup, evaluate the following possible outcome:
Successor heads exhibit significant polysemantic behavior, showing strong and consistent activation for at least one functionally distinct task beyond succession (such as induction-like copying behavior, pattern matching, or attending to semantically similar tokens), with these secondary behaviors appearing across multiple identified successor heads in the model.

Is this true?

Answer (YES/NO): YES